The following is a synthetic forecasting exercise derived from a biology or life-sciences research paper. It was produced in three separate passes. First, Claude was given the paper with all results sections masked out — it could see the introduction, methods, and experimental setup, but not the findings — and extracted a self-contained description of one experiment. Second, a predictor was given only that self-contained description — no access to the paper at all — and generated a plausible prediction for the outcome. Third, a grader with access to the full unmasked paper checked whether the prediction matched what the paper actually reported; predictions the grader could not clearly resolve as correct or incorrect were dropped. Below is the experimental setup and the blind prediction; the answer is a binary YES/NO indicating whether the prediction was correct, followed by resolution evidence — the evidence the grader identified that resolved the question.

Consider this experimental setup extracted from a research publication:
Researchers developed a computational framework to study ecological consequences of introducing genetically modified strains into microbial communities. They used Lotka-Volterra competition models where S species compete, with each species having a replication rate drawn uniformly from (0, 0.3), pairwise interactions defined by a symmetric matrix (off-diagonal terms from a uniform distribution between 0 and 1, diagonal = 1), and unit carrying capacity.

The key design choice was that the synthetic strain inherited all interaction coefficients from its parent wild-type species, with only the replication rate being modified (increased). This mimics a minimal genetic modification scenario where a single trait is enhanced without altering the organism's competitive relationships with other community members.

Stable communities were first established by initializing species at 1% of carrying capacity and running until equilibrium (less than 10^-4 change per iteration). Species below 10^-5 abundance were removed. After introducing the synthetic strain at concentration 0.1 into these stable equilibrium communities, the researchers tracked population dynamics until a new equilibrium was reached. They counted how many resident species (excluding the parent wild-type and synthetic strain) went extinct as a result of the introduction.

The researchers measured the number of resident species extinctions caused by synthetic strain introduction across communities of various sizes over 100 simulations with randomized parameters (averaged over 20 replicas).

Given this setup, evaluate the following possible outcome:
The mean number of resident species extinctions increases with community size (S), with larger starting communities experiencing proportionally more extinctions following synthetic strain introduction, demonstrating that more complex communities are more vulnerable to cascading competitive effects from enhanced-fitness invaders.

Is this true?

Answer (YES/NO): NO